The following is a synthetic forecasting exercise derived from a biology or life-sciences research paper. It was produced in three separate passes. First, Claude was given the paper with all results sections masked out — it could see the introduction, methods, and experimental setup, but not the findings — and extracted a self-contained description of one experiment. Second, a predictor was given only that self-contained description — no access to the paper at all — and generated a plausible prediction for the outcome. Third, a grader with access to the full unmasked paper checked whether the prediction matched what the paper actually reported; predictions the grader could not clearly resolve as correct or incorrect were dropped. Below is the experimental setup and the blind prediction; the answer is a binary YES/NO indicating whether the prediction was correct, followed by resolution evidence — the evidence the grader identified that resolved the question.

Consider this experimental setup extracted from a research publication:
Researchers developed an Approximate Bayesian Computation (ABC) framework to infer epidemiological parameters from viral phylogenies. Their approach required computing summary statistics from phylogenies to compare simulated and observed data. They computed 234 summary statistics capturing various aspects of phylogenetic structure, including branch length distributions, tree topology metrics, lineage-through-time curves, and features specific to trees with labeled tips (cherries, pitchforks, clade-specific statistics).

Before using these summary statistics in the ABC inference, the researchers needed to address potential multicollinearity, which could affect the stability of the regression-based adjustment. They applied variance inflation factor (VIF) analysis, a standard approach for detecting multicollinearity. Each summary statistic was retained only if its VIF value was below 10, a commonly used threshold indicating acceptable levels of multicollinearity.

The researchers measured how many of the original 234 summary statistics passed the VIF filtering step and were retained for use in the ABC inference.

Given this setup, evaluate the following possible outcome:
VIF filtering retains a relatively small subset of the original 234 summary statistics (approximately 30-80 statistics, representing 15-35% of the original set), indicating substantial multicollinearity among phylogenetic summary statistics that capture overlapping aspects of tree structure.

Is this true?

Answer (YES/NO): NO